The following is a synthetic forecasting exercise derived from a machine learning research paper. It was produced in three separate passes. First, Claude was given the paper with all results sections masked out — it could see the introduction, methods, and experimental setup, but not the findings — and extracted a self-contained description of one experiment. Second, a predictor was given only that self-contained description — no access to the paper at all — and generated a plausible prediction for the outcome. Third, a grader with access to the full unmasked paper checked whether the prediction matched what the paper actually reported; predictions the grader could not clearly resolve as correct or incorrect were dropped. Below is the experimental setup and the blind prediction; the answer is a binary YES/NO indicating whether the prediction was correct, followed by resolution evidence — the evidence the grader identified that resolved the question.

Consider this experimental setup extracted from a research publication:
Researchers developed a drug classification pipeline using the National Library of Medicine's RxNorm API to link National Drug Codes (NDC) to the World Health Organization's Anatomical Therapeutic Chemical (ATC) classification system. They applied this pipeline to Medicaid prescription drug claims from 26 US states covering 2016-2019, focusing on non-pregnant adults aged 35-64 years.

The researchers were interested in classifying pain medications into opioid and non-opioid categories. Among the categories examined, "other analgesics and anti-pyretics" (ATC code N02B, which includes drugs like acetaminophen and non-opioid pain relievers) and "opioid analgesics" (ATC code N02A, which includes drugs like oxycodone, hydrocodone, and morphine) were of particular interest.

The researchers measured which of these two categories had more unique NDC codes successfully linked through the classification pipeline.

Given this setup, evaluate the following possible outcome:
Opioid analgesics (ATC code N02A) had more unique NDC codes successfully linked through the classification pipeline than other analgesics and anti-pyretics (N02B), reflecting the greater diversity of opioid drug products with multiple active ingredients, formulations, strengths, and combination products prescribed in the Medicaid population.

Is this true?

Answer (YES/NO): NO